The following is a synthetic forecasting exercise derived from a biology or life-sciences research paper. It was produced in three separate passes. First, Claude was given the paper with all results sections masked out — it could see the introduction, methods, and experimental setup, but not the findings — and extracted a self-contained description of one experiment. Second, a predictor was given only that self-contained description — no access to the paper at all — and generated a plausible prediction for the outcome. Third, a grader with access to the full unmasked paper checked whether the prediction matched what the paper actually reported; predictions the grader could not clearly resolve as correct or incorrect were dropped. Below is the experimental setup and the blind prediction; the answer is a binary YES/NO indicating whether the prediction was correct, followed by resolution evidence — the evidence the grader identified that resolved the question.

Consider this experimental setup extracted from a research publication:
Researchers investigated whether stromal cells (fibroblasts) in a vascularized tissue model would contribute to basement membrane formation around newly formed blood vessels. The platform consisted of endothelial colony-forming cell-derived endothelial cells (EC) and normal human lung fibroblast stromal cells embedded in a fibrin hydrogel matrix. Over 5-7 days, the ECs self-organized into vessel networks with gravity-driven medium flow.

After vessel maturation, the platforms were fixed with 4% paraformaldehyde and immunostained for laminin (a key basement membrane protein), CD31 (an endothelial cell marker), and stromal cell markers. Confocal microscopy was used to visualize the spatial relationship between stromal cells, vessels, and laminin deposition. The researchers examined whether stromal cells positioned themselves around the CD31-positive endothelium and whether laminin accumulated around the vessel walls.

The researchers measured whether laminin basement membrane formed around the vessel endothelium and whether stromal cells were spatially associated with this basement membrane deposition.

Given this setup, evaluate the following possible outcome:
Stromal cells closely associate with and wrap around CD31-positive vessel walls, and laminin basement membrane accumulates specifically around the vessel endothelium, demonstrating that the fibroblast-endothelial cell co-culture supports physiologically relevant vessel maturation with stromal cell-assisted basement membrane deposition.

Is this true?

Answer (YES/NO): YES